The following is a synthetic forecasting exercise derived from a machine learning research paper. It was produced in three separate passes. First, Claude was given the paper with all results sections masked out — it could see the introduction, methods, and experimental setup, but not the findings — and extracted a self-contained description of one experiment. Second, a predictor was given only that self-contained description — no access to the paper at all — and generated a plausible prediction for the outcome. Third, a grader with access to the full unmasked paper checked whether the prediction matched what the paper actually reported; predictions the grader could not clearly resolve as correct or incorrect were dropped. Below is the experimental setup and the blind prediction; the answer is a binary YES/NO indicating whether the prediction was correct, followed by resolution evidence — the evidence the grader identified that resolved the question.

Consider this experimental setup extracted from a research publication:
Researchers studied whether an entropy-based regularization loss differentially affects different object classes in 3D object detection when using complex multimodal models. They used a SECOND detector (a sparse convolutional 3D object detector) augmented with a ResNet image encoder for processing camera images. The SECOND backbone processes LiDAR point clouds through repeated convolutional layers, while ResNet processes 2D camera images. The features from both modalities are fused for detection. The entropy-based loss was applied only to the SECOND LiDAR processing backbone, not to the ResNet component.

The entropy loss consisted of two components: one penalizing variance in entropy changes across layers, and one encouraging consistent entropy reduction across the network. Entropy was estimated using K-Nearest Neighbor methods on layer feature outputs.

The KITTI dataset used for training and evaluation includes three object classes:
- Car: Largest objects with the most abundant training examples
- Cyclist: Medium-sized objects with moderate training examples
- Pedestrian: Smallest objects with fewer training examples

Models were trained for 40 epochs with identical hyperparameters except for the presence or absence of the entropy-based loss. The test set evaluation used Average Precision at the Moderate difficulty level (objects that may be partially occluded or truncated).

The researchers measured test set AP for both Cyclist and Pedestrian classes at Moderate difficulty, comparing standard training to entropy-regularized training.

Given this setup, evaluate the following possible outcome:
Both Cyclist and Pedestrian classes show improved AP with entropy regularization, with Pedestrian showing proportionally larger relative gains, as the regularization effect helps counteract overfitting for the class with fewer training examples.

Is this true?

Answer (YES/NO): YES